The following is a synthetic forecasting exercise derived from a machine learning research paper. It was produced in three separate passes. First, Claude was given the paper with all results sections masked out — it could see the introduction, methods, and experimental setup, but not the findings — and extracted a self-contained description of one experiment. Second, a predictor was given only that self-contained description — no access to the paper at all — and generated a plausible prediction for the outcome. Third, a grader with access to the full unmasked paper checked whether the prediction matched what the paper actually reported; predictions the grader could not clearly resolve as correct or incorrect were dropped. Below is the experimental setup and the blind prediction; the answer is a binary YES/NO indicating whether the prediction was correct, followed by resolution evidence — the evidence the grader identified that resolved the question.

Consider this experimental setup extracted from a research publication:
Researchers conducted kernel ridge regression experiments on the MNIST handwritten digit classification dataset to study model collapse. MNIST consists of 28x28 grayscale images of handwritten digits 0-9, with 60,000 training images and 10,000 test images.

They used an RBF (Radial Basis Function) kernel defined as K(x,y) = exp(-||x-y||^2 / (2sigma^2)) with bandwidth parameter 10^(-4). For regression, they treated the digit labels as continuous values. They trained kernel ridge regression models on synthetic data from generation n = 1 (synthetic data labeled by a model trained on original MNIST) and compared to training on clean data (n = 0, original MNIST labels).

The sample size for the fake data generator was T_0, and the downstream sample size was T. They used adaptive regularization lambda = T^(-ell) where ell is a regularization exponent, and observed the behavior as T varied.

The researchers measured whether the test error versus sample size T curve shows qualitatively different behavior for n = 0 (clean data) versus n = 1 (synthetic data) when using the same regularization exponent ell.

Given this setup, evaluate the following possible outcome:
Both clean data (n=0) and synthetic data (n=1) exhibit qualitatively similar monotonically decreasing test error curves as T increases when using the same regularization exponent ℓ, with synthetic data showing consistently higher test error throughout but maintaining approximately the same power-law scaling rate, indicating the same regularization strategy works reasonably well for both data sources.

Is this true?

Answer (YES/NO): NO